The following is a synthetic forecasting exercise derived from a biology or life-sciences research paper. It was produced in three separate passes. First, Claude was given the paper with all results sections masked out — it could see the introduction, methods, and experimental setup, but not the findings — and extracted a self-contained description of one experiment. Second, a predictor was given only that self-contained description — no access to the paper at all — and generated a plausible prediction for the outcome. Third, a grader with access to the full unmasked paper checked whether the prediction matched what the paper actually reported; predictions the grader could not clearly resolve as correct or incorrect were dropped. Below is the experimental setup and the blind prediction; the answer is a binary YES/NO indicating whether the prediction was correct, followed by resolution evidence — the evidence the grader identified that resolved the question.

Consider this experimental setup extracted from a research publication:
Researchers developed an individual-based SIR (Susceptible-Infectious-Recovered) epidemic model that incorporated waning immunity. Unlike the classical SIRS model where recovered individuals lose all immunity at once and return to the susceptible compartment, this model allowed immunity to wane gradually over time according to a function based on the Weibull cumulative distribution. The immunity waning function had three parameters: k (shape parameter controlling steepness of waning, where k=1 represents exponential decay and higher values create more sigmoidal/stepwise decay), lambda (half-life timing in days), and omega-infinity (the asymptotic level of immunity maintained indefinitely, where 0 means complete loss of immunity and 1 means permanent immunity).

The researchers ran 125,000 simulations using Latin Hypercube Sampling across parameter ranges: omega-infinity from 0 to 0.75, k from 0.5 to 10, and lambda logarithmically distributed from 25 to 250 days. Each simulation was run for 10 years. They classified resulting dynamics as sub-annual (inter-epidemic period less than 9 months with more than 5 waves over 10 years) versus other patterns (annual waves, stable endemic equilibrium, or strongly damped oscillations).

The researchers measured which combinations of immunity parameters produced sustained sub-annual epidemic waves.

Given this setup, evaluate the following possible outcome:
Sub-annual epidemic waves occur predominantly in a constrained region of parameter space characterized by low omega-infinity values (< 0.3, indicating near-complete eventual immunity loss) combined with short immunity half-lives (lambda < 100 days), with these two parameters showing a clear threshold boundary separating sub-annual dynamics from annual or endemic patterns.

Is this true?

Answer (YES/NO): NO